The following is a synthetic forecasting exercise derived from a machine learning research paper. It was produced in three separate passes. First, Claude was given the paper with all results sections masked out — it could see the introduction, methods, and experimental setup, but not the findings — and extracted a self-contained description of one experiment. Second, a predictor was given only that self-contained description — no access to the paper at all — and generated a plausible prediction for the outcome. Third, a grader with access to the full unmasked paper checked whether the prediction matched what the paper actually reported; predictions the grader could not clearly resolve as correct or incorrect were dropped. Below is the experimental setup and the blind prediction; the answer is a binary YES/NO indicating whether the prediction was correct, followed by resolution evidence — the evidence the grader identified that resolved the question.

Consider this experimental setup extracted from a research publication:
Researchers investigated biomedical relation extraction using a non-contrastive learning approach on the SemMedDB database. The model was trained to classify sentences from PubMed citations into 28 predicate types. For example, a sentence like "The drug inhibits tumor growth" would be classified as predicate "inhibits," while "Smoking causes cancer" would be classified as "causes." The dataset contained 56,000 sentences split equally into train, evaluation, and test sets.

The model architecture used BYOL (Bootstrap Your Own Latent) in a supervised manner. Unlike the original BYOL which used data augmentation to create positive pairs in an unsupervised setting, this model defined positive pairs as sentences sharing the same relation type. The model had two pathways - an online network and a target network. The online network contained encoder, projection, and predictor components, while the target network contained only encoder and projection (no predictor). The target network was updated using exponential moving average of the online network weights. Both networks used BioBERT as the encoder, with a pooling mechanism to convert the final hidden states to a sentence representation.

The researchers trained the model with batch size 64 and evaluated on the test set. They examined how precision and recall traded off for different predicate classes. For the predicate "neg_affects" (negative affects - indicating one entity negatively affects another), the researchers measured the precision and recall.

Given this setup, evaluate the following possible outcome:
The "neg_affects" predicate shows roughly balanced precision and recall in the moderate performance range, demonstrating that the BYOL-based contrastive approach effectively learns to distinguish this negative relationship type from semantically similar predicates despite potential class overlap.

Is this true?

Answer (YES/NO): NO